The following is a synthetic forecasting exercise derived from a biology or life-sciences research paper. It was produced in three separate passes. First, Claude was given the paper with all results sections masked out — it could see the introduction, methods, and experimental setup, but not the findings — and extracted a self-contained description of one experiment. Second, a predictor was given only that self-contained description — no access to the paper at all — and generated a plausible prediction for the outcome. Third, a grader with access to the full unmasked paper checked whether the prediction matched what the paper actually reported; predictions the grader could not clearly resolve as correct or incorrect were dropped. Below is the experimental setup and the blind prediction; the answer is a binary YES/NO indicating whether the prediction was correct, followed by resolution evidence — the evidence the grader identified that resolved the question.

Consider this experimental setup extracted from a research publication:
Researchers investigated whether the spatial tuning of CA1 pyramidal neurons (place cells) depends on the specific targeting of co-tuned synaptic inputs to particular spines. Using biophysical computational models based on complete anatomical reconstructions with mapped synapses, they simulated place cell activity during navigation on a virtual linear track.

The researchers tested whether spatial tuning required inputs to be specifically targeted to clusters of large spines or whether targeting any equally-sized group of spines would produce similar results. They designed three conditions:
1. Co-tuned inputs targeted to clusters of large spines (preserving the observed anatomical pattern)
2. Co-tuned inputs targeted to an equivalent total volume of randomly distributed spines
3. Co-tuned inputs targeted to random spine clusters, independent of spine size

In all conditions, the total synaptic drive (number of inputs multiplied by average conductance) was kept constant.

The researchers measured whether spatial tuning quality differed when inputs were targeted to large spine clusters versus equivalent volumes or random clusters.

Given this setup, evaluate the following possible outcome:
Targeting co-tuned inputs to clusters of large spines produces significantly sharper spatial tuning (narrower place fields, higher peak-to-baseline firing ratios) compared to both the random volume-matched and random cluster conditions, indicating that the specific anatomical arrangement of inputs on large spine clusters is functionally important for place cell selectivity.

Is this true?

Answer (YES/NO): YES